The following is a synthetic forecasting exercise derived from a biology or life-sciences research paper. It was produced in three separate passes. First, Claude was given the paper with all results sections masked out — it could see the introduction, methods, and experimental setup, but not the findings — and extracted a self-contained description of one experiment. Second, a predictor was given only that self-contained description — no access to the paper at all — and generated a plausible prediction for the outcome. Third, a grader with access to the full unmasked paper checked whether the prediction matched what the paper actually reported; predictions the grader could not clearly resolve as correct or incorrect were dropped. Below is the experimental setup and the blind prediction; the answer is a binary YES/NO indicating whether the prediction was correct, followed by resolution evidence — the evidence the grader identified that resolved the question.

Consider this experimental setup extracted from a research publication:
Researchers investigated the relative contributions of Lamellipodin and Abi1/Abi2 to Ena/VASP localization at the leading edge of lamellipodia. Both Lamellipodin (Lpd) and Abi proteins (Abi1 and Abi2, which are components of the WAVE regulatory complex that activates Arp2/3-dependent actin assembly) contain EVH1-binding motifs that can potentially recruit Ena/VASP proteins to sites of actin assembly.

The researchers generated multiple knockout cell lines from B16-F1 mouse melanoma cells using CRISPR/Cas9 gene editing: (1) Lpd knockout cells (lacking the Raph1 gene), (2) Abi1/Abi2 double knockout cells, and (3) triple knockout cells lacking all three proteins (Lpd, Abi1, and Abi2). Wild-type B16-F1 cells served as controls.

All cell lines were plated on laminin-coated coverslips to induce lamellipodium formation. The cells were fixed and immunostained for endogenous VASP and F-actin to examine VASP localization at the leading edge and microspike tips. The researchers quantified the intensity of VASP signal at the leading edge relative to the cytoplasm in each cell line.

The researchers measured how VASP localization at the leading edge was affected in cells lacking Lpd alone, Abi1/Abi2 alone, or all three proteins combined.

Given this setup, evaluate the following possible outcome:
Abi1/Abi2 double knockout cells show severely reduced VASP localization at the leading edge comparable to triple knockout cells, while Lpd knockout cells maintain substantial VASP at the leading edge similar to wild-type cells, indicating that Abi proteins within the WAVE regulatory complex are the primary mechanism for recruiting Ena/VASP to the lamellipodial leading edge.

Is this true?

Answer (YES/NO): NO